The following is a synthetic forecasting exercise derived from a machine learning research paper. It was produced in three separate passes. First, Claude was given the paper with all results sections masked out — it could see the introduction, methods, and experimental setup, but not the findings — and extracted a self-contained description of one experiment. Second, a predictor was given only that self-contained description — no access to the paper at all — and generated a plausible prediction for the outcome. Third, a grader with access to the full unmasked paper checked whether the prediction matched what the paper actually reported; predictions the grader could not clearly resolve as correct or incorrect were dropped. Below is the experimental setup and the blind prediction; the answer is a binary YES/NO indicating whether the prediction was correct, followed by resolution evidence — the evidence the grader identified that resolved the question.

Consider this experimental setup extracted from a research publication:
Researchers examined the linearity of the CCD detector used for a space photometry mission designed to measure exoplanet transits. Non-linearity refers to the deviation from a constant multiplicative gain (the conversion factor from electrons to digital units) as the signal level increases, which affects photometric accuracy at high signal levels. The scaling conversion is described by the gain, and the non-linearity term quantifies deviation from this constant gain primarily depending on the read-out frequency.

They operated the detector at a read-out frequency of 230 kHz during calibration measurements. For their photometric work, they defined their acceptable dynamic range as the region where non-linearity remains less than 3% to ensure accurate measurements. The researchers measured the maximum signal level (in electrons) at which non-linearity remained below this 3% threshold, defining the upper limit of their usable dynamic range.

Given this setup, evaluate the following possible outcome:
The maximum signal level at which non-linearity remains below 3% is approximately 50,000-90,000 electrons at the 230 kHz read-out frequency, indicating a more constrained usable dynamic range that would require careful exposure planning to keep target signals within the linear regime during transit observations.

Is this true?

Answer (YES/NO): NO